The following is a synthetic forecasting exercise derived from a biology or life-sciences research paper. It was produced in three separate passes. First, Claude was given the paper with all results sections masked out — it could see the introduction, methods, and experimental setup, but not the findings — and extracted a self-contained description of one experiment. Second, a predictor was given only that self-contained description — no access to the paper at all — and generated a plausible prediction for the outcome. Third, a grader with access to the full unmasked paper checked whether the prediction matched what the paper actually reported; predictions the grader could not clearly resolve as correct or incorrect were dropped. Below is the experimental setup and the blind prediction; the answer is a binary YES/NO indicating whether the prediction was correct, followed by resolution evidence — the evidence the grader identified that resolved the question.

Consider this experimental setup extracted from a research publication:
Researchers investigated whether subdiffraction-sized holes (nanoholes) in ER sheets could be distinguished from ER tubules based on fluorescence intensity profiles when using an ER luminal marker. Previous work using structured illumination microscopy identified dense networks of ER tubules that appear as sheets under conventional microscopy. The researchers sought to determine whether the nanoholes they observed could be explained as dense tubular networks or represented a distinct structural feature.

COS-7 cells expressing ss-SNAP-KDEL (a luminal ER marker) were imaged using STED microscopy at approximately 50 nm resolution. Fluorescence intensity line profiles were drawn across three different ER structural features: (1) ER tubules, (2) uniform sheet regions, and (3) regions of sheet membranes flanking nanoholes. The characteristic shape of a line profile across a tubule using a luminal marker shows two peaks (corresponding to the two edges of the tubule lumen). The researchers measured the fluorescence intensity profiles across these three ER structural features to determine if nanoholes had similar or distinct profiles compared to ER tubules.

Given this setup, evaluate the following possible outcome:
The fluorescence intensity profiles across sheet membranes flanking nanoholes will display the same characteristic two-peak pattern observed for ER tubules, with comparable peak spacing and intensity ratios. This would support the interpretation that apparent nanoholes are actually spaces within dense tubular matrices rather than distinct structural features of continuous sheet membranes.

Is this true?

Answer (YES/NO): NO